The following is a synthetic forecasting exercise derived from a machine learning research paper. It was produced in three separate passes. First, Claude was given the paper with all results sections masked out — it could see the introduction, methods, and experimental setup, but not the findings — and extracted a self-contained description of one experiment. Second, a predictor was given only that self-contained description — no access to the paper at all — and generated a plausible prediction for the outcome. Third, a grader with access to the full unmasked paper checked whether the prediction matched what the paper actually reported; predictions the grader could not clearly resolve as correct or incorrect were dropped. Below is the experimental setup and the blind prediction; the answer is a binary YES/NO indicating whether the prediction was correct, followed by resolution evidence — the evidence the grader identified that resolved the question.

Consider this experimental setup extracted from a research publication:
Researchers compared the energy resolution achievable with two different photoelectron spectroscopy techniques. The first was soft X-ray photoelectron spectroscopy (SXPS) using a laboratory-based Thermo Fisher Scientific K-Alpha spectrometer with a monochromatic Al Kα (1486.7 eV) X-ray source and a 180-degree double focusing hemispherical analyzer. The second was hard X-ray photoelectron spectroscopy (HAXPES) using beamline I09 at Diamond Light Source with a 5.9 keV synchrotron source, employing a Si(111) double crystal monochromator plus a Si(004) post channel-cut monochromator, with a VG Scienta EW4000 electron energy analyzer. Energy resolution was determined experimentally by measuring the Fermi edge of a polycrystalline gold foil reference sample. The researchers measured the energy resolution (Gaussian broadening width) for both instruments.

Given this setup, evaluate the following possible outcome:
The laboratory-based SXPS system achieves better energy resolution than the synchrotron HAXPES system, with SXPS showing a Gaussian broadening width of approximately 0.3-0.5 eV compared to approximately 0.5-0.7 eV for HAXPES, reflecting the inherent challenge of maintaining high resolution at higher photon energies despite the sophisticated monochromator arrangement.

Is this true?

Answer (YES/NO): NO